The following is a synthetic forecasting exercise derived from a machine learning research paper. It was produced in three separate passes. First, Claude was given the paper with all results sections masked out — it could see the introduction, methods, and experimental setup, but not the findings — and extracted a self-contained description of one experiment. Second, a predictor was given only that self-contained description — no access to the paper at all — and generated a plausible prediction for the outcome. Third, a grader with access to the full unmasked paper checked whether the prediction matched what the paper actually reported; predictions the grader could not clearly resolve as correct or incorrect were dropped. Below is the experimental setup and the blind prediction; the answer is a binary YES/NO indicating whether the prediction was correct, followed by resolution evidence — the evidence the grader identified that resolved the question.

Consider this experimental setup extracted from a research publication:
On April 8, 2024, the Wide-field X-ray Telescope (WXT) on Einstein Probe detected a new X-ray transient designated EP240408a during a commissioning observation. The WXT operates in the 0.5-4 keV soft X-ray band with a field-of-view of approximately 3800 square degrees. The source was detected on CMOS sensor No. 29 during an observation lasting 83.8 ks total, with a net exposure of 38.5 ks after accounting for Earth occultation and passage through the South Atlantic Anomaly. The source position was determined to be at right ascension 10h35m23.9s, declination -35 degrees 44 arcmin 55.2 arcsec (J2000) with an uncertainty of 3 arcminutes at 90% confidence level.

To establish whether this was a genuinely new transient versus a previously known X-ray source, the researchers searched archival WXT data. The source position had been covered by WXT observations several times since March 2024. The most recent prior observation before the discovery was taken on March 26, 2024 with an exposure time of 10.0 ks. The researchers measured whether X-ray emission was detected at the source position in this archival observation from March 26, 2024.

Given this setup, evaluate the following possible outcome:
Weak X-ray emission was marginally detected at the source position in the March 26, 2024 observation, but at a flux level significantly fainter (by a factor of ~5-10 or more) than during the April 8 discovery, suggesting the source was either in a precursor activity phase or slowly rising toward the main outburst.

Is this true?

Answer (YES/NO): NO